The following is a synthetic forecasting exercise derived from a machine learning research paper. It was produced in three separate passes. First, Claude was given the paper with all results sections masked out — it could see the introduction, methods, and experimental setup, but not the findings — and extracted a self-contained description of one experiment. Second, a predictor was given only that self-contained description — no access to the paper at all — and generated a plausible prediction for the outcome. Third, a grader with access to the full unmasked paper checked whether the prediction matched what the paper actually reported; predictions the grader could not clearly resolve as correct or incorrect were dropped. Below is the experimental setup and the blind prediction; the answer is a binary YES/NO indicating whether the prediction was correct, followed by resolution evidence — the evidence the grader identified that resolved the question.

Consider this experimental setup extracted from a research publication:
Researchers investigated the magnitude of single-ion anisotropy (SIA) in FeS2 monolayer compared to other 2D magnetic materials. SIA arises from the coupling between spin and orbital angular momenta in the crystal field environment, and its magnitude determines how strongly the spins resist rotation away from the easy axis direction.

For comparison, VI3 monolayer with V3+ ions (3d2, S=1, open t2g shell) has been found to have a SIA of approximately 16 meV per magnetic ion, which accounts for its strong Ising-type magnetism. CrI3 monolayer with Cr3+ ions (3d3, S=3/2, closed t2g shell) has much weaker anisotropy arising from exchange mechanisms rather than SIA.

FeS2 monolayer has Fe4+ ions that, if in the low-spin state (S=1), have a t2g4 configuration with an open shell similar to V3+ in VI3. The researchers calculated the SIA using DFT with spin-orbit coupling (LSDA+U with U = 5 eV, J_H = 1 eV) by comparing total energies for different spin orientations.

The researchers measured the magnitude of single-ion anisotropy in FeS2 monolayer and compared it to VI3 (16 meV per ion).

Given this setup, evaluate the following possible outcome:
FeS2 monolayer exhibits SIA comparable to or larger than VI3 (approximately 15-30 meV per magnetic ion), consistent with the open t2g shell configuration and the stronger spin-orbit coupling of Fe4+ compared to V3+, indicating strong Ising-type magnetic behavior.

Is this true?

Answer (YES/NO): YES